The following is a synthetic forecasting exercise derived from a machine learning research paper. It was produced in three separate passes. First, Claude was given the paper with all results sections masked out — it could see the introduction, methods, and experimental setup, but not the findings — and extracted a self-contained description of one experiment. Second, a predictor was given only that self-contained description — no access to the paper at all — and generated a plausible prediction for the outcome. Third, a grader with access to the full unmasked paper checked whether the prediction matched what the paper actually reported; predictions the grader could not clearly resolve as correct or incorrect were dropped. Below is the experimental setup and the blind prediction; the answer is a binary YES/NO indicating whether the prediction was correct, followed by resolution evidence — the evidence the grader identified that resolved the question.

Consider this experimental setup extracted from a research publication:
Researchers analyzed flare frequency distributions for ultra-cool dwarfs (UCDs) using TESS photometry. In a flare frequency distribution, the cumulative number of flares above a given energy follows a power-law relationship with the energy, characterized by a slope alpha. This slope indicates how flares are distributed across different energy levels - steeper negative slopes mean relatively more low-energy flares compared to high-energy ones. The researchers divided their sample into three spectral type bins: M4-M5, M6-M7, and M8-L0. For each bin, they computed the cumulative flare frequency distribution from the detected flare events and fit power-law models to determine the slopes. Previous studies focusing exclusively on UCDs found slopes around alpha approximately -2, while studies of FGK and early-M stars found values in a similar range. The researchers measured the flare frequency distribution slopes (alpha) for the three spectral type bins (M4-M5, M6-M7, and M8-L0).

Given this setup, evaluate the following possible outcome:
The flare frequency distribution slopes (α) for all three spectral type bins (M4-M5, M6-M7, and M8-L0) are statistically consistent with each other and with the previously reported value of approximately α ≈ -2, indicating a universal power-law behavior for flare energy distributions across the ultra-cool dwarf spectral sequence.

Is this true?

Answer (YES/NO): YES